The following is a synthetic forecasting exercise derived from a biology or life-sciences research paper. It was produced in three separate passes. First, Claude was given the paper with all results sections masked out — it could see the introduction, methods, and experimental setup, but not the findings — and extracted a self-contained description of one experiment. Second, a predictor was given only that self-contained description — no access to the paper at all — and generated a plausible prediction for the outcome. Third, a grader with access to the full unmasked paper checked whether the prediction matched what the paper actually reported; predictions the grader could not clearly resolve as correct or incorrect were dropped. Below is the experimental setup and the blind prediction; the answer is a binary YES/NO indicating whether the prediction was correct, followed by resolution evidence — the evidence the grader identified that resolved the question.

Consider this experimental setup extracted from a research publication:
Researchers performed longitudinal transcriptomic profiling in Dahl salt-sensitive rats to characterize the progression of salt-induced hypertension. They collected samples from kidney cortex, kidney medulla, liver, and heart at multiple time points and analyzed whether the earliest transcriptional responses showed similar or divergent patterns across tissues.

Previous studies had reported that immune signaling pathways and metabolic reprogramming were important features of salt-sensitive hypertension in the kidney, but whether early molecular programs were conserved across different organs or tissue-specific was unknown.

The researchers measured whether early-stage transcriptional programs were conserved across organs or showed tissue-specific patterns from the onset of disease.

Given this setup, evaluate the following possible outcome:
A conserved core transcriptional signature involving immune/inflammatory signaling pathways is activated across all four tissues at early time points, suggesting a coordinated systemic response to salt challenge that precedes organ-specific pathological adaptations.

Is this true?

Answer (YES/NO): NO